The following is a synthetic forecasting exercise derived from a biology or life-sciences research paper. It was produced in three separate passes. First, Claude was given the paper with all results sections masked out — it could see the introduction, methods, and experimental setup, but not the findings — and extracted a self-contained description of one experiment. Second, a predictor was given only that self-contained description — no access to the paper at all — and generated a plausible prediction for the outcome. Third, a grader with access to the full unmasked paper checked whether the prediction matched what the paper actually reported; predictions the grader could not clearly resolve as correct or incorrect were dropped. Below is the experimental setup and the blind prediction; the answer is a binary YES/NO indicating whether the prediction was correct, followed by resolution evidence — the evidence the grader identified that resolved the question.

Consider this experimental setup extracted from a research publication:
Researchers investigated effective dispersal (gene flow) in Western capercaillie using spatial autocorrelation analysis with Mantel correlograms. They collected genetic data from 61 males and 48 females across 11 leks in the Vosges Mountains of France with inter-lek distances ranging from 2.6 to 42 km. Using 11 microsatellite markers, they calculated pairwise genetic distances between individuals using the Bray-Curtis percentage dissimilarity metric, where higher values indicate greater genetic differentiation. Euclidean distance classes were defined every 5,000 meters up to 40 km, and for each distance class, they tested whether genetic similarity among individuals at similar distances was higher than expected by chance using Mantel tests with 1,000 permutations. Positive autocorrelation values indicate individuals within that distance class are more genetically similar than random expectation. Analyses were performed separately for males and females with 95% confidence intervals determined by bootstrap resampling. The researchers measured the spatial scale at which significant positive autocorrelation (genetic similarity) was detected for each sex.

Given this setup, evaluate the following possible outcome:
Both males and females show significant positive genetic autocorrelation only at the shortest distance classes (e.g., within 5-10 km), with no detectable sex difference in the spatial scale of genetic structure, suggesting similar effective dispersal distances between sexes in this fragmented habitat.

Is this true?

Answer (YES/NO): NO